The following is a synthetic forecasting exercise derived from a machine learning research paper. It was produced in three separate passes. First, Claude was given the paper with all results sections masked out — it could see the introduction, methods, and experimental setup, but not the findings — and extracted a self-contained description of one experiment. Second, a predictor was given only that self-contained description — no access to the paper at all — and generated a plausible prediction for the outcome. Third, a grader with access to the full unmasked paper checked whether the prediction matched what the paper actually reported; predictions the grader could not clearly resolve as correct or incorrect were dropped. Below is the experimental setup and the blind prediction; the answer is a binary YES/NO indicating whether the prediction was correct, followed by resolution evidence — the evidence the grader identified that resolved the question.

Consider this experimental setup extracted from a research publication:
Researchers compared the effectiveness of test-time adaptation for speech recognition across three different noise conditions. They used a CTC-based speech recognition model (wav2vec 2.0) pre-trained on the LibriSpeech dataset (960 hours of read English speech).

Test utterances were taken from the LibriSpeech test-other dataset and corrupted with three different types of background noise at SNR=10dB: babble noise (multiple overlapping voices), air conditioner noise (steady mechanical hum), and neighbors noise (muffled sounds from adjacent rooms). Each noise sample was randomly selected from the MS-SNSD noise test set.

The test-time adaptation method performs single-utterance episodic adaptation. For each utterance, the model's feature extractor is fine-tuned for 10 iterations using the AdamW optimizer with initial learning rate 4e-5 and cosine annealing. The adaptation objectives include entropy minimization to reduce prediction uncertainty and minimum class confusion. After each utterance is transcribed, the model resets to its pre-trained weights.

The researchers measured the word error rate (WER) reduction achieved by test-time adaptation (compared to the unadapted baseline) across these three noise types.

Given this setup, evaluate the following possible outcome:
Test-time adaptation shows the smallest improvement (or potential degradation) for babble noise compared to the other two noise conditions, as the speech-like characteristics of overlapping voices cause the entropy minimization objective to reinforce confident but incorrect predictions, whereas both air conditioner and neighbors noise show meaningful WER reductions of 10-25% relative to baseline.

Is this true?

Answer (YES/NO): NO